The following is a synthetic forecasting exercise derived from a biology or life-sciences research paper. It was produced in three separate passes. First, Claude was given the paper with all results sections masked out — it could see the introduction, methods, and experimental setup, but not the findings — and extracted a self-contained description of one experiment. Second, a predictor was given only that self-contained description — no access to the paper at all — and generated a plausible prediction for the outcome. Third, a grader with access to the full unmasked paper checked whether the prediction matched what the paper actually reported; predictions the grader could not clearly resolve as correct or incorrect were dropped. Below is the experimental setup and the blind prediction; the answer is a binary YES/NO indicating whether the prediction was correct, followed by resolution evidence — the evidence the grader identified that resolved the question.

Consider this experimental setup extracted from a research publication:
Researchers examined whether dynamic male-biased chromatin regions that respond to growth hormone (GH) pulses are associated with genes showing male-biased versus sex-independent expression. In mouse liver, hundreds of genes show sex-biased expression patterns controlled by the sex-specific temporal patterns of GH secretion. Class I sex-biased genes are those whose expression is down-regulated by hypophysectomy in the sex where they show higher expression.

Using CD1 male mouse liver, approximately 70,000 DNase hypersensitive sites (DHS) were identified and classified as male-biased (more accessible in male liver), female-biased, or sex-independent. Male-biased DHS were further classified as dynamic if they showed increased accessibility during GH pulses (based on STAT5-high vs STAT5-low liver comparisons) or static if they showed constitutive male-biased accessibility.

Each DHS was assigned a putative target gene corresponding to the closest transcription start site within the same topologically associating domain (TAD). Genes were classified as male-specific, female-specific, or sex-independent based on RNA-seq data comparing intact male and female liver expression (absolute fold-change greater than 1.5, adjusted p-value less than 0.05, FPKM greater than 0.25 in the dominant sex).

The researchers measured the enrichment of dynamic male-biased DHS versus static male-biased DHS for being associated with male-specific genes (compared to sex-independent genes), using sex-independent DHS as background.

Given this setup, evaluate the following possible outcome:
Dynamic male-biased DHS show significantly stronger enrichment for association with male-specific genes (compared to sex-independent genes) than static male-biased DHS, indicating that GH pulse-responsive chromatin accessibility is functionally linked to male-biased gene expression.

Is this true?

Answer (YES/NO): NO